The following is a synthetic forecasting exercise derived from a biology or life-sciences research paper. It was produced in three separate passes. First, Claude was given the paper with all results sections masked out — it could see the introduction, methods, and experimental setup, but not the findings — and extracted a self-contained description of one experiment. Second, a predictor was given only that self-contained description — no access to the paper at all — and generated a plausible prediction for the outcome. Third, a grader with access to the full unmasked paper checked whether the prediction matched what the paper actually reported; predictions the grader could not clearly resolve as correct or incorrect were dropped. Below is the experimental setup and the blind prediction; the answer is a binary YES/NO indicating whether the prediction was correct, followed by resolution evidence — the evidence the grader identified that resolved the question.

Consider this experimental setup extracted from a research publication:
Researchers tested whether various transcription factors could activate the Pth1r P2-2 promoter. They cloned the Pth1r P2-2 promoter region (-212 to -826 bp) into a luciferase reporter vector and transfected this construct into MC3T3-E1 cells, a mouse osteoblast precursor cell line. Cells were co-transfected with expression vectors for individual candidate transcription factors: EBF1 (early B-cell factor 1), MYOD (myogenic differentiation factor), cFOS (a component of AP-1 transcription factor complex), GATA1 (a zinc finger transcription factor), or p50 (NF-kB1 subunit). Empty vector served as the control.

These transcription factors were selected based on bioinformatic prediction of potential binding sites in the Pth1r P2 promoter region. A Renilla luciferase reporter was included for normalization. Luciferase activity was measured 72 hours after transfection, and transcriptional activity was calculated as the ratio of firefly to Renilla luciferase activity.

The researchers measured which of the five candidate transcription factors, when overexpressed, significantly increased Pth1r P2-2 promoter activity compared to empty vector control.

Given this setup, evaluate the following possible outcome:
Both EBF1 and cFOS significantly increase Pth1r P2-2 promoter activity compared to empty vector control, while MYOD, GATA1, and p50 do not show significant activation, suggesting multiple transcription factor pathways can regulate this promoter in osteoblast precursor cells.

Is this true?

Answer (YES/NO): NO